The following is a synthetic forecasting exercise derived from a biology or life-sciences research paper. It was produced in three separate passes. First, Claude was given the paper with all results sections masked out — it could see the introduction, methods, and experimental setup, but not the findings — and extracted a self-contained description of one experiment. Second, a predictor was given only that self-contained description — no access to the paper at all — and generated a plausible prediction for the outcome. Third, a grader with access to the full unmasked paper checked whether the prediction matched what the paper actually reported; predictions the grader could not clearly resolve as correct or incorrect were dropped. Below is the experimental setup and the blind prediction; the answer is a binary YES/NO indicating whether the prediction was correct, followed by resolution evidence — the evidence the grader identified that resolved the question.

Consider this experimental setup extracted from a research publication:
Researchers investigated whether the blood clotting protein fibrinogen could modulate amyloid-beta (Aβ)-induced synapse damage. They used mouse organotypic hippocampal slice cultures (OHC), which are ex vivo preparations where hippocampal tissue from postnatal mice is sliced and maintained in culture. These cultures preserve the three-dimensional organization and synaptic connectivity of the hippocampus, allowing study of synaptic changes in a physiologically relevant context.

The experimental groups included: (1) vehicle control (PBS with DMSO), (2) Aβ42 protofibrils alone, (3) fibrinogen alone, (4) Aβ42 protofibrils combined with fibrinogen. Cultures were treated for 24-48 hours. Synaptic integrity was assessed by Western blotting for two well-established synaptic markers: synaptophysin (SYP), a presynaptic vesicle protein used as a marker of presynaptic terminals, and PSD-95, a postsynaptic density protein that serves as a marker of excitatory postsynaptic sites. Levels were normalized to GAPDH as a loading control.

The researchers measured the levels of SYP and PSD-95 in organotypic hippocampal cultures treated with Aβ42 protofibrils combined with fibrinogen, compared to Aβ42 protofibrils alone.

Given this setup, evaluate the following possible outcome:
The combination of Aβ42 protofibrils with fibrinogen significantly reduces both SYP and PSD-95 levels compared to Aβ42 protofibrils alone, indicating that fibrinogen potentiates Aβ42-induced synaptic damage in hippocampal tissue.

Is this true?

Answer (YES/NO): YES